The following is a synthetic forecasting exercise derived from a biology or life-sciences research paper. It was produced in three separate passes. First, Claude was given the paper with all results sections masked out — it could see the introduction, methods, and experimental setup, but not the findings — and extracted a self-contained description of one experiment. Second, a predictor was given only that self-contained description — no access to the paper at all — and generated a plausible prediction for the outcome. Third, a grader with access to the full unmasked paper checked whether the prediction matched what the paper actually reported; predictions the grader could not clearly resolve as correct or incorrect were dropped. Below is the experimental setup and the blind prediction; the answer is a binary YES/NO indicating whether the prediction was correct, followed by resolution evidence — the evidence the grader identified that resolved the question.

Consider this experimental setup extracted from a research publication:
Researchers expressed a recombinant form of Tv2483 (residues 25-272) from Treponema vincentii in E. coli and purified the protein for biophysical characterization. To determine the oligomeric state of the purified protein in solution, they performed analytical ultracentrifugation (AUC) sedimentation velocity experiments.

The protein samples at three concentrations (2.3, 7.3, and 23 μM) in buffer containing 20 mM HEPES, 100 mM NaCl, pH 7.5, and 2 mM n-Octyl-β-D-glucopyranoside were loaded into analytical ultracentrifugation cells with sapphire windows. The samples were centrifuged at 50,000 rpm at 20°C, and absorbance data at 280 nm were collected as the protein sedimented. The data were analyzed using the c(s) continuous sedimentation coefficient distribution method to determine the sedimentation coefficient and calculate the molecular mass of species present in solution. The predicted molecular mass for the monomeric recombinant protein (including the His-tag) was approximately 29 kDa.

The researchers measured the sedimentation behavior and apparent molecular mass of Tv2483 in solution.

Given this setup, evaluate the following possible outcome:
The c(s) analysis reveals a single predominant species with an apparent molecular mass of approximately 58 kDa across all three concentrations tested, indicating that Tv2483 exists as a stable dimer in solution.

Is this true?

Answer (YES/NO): NO